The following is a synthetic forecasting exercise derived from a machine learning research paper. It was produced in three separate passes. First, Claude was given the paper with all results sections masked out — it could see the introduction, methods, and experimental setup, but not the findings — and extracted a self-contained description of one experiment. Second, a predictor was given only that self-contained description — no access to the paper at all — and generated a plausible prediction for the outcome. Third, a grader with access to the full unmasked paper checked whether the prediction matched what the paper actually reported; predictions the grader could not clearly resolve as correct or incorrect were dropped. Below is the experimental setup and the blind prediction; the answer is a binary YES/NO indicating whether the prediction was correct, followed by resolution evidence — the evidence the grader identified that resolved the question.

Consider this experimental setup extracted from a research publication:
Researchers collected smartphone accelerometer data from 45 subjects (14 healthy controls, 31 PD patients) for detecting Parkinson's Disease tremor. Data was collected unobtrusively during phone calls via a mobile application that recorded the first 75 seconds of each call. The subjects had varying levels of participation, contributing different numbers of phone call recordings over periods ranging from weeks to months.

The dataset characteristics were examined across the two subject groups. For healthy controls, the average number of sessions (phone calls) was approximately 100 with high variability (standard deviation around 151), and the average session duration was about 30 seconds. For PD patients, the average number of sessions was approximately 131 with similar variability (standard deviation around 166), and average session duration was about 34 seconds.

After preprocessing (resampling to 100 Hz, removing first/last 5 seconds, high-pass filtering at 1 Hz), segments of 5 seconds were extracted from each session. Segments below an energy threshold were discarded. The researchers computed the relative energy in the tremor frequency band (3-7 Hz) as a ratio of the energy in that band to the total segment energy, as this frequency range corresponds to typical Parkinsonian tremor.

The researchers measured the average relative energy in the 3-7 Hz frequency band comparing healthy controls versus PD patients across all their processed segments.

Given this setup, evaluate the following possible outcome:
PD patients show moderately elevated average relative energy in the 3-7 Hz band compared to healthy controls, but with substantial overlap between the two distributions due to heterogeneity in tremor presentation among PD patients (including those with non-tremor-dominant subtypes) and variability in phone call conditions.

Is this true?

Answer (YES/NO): NO